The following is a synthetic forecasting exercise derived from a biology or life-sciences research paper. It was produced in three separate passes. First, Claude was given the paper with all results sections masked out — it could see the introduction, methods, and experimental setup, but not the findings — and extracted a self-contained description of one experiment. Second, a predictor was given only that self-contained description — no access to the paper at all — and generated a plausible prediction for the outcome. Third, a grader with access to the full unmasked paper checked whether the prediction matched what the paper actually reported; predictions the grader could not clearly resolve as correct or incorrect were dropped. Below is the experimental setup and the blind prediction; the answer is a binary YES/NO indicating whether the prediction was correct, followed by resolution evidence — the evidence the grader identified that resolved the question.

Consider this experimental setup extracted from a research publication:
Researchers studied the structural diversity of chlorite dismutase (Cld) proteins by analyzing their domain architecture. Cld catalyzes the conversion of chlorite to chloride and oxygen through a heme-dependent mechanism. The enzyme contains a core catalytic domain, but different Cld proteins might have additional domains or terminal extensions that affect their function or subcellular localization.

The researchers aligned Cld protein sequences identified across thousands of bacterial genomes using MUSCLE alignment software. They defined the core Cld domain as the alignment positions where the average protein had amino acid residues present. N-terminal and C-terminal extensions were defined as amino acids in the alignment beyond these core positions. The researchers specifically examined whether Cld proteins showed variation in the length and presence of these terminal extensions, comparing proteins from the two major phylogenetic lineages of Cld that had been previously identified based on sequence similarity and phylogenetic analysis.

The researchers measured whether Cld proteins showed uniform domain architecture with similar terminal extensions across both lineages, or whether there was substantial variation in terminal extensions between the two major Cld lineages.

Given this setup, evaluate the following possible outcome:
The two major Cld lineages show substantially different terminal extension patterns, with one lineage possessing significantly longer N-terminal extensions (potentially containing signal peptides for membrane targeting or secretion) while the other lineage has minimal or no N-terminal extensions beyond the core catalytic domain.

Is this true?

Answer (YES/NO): NO